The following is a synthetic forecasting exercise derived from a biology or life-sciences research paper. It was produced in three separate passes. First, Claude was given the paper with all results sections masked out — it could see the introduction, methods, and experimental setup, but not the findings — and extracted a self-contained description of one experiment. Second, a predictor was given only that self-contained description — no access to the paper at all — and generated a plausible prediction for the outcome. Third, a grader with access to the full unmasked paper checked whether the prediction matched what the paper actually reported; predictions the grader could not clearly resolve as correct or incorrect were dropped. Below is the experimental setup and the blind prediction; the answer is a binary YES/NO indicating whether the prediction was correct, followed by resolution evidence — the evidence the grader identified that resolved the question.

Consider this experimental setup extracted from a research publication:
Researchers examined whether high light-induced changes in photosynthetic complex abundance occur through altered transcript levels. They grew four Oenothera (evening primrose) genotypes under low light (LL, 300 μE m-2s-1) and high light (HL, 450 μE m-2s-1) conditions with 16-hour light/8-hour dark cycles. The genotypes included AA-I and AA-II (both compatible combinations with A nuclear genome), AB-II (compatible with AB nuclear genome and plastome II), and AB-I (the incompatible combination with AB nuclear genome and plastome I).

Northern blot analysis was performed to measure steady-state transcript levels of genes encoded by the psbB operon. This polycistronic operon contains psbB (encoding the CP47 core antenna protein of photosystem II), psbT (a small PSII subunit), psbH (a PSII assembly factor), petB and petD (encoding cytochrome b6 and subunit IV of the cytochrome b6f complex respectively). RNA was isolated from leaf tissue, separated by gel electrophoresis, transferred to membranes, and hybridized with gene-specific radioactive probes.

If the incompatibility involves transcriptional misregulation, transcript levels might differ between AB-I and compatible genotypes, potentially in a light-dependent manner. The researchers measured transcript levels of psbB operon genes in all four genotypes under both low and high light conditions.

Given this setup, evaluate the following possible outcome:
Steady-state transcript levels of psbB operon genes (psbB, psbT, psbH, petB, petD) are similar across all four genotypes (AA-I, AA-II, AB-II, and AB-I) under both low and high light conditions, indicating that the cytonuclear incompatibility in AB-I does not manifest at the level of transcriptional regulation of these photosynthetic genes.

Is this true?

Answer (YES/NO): NO